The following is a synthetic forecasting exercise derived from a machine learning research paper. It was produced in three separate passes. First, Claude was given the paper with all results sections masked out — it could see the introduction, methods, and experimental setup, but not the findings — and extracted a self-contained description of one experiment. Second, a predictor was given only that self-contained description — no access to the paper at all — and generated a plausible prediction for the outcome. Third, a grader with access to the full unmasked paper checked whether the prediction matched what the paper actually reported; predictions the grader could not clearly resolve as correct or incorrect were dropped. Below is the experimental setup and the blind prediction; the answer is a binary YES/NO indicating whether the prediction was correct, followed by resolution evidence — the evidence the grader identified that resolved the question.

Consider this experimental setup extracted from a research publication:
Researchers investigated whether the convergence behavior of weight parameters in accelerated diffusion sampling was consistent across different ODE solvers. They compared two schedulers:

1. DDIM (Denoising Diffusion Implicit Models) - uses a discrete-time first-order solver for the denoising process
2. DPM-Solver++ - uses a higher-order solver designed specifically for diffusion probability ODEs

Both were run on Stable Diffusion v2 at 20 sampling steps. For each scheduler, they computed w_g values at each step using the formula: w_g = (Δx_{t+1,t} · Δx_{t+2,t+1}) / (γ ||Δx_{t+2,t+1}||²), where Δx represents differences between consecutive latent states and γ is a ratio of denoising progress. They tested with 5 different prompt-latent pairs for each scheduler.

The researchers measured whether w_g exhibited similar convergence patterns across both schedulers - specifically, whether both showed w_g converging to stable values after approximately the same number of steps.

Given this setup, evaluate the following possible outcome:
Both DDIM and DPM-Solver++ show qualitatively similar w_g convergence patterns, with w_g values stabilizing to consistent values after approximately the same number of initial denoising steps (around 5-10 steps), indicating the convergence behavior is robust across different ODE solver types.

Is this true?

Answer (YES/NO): NO